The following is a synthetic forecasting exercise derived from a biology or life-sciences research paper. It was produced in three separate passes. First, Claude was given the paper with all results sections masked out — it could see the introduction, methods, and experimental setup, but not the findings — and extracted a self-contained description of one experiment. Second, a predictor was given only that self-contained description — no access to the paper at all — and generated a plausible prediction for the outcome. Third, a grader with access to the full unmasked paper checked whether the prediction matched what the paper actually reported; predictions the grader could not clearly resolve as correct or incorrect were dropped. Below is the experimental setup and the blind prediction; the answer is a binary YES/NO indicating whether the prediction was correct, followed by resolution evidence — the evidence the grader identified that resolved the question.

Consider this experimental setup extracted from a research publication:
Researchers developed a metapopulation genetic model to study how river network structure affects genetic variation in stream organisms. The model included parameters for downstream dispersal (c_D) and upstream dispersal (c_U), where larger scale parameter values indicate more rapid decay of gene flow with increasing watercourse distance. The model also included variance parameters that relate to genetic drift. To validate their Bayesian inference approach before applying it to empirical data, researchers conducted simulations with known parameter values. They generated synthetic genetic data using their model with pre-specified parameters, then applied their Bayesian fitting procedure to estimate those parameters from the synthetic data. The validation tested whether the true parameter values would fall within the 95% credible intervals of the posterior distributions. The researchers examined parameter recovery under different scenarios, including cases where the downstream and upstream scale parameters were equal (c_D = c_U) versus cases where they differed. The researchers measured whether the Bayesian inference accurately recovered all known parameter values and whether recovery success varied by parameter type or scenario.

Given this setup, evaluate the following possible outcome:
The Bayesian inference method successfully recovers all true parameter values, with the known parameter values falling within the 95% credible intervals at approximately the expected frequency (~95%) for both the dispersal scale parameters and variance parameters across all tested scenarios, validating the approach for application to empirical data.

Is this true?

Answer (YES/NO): NO